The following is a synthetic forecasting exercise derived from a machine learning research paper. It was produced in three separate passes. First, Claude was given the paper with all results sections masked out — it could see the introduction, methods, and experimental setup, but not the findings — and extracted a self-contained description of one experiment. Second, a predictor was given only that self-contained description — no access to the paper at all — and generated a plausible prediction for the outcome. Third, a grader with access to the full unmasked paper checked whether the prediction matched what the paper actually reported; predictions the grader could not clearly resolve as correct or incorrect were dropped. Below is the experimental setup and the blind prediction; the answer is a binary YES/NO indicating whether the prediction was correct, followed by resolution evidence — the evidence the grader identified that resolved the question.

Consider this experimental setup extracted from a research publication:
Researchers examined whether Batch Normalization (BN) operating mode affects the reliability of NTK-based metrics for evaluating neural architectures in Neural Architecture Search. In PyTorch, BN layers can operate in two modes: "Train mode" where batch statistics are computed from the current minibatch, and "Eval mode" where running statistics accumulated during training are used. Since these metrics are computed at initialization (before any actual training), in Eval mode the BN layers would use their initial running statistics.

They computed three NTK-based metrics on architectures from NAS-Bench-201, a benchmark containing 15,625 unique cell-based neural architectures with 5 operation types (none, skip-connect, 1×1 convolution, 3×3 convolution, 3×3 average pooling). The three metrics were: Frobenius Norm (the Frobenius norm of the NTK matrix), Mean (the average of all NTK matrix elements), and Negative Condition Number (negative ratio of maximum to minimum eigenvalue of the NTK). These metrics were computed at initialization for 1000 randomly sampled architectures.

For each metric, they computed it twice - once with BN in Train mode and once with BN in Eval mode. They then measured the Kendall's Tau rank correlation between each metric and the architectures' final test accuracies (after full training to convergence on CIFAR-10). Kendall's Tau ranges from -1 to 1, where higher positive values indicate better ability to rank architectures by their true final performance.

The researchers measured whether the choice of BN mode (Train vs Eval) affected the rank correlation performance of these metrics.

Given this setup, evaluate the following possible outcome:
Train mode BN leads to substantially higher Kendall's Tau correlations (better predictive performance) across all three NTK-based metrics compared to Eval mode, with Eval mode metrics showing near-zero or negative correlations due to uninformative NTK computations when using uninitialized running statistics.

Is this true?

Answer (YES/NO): NO